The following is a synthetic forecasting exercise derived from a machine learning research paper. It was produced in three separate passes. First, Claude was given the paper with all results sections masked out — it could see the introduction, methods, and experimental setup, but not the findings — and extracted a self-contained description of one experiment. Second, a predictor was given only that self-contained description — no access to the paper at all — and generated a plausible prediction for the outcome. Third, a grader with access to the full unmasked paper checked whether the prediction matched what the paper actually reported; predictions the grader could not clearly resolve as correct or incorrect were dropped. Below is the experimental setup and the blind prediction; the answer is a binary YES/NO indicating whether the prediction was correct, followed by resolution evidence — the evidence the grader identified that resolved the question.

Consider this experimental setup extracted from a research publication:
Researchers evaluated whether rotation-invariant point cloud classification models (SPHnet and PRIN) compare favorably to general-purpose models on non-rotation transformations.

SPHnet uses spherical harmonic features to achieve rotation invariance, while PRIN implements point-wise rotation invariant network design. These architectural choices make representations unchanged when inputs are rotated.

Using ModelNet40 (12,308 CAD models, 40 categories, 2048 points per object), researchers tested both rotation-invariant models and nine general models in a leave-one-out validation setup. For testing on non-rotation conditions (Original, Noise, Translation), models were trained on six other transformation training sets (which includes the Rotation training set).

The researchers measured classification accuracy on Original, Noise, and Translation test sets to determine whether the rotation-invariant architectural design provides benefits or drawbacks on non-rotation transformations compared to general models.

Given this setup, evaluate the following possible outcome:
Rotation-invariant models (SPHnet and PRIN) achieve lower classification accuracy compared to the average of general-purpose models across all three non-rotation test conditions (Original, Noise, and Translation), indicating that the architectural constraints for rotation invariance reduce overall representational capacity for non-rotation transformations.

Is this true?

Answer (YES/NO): YES